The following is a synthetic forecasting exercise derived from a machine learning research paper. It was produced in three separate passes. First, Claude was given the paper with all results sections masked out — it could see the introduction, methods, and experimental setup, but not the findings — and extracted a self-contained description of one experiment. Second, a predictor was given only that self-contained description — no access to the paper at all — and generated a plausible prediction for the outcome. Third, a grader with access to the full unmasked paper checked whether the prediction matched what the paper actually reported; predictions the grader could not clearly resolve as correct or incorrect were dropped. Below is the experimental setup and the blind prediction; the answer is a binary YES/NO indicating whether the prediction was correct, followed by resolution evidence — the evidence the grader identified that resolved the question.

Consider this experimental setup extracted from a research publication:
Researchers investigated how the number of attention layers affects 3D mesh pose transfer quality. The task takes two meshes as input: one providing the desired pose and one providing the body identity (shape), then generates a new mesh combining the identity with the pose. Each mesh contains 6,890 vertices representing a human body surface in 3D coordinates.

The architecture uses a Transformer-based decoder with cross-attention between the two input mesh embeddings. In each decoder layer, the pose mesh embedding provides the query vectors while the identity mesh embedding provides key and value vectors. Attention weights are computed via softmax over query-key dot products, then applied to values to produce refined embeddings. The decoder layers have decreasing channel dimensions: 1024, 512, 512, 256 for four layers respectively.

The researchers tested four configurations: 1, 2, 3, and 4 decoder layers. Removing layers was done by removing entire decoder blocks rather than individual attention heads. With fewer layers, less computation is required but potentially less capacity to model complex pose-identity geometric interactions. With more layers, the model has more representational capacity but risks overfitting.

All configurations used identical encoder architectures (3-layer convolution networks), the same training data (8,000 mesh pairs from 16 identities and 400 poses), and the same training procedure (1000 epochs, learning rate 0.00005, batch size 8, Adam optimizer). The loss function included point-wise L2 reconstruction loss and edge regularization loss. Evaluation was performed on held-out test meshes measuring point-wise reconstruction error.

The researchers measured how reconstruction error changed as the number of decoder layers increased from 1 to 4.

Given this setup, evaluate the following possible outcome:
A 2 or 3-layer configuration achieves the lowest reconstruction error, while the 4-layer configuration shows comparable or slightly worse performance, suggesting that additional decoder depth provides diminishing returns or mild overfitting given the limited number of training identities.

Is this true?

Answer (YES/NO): NO